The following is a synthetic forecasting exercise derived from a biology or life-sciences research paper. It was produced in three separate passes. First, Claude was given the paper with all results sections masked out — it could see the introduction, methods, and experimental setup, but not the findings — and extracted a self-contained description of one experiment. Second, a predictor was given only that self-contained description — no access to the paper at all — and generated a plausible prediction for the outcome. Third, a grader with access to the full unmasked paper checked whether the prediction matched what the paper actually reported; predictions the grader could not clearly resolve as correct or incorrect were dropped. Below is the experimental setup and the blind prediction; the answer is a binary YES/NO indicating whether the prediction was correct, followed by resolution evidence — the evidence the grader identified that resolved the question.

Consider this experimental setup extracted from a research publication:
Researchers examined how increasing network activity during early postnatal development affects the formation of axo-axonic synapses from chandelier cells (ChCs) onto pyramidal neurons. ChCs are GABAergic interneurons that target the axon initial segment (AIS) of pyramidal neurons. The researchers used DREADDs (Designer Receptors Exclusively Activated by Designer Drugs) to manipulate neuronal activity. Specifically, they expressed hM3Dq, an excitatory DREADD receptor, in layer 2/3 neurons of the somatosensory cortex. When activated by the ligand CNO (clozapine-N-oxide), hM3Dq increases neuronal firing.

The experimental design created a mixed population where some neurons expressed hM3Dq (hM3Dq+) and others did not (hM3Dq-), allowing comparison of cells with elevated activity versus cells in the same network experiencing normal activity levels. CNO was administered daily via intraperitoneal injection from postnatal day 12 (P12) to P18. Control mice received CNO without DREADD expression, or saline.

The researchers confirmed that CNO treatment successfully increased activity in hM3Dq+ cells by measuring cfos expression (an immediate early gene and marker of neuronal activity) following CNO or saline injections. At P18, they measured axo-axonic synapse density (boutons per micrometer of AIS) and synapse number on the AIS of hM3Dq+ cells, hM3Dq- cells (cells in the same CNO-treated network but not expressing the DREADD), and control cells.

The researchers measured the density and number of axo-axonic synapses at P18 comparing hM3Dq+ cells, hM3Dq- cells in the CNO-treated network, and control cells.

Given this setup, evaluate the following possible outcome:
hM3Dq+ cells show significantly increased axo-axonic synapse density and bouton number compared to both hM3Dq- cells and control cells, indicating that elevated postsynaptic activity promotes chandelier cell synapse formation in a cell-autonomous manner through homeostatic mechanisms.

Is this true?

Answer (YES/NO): NO